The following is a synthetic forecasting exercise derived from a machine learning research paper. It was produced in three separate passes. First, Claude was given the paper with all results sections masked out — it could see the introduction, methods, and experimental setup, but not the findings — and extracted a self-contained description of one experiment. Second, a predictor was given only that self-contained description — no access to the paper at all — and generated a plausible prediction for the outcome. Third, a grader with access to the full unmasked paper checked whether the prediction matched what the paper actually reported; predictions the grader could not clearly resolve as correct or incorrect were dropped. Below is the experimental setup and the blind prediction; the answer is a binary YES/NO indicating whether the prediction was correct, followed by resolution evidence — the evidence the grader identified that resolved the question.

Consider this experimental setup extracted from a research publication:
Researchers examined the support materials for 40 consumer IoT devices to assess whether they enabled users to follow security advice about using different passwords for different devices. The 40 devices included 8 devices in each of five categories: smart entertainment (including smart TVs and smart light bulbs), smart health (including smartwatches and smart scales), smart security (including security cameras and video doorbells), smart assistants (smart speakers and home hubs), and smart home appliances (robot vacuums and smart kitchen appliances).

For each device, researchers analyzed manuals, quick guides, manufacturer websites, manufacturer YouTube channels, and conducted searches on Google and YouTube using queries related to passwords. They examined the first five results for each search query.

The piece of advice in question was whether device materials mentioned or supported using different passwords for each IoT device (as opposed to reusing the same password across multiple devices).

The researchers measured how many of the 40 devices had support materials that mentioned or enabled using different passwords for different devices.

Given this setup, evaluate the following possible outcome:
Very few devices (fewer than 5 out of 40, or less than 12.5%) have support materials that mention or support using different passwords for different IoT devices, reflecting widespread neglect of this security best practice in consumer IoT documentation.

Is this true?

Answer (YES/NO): YES